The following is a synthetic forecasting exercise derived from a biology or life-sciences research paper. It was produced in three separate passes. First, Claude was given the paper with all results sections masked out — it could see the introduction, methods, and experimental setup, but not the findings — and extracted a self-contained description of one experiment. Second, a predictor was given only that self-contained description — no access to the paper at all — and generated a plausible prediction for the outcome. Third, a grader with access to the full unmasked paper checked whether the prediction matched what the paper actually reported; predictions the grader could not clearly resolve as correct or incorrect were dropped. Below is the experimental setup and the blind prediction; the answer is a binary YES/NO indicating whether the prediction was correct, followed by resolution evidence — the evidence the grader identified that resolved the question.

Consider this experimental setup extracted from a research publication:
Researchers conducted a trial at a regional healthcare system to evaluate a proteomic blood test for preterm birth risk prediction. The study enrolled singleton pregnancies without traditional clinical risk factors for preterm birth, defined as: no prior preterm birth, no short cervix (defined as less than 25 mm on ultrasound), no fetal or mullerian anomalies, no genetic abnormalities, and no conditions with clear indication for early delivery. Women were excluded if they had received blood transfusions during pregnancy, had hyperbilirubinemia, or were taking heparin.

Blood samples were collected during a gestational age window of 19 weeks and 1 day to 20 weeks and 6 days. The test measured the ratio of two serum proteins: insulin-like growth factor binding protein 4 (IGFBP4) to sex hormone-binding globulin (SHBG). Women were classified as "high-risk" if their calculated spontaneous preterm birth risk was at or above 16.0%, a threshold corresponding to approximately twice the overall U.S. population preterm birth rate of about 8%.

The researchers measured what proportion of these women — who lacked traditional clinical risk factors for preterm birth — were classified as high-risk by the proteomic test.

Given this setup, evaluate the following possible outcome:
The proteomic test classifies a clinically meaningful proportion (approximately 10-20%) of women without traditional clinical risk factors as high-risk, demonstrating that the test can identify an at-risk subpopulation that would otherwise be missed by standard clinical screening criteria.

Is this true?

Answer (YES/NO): NO